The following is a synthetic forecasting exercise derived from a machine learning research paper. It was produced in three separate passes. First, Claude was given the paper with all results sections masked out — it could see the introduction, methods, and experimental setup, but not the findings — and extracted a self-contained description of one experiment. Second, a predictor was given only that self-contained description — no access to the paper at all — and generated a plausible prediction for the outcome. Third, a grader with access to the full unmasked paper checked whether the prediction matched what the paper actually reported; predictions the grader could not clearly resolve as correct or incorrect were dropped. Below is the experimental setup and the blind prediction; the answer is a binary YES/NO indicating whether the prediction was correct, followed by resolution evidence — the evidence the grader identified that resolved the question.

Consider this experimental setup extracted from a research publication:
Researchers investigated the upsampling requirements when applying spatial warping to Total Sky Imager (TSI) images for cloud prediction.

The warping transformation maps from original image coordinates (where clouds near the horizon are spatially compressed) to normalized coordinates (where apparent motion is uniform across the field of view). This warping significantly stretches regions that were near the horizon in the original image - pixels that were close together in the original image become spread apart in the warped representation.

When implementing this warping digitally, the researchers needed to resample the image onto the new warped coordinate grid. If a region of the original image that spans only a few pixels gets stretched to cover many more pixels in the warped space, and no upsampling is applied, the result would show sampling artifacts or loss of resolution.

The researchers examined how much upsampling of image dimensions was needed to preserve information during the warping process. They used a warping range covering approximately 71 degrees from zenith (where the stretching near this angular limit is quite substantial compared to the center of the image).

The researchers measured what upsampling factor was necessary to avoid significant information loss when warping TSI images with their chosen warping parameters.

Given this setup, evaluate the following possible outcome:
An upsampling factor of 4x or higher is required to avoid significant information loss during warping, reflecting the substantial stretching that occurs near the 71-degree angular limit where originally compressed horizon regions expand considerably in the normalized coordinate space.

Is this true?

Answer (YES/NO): NO